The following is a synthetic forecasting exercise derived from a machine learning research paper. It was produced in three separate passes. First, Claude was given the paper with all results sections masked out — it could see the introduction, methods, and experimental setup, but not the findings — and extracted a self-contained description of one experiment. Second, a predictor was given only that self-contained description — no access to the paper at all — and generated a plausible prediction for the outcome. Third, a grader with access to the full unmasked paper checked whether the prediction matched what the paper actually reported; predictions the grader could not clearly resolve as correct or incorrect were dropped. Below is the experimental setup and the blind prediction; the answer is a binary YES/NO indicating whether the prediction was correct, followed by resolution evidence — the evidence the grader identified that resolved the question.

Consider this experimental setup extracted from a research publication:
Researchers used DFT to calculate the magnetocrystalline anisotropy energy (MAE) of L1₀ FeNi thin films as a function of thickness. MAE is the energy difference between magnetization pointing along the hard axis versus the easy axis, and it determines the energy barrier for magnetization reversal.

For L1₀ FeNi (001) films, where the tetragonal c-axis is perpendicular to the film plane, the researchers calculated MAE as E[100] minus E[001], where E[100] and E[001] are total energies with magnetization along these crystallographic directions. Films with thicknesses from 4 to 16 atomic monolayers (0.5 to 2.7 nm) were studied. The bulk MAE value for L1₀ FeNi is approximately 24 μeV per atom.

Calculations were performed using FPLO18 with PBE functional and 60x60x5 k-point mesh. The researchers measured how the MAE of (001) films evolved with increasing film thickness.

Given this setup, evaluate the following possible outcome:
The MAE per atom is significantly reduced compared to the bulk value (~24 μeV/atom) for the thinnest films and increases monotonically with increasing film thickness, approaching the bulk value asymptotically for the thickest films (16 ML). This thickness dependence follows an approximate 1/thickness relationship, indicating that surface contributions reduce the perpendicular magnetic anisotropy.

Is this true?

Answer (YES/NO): NO